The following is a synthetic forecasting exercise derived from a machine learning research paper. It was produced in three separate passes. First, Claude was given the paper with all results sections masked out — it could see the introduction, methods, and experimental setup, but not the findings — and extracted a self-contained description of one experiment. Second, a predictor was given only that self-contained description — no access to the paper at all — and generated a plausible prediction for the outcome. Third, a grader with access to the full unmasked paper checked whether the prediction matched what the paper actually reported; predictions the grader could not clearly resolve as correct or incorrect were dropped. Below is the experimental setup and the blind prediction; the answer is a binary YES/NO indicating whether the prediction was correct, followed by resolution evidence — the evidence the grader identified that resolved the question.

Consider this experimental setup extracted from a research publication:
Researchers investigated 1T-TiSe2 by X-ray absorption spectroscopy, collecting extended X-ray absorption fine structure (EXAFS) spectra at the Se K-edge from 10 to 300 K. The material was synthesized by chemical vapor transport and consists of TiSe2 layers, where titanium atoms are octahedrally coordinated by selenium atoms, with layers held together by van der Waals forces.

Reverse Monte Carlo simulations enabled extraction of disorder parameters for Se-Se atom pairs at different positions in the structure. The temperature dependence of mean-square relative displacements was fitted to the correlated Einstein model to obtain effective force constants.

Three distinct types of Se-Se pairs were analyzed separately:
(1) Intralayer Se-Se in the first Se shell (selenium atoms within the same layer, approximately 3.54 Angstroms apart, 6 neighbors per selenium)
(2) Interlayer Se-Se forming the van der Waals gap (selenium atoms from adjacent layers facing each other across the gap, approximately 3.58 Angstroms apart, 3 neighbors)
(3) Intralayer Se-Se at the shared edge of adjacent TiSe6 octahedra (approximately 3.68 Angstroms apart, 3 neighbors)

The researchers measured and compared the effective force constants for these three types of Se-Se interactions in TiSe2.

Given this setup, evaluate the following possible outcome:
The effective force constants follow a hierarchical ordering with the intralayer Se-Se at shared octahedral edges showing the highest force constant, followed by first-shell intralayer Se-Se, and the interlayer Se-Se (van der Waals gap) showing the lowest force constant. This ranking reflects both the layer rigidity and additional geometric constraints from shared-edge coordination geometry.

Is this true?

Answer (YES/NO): NO